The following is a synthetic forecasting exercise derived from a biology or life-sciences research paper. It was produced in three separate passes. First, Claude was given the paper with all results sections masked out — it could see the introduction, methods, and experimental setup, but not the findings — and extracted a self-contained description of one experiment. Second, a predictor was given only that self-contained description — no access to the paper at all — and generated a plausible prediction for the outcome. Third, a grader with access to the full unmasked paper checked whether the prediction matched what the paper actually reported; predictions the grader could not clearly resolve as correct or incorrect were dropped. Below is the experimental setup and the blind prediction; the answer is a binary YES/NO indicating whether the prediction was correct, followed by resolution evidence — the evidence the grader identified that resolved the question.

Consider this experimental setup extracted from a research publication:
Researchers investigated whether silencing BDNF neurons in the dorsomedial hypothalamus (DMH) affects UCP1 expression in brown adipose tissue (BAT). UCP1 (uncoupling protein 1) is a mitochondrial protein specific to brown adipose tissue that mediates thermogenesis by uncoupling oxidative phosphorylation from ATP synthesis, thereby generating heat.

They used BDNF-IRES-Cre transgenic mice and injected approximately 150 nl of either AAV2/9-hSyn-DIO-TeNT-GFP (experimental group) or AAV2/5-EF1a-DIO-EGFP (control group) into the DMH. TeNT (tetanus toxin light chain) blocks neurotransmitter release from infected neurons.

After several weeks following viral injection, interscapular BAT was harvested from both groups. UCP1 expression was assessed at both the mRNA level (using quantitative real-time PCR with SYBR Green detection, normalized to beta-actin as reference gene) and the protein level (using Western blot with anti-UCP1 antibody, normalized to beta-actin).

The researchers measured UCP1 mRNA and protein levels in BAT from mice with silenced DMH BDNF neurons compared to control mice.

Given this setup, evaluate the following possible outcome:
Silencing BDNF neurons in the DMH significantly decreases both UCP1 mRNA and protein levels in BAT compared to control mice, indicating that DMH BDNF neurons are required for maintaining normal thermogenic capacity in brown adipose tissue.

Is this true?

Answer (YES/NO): YES